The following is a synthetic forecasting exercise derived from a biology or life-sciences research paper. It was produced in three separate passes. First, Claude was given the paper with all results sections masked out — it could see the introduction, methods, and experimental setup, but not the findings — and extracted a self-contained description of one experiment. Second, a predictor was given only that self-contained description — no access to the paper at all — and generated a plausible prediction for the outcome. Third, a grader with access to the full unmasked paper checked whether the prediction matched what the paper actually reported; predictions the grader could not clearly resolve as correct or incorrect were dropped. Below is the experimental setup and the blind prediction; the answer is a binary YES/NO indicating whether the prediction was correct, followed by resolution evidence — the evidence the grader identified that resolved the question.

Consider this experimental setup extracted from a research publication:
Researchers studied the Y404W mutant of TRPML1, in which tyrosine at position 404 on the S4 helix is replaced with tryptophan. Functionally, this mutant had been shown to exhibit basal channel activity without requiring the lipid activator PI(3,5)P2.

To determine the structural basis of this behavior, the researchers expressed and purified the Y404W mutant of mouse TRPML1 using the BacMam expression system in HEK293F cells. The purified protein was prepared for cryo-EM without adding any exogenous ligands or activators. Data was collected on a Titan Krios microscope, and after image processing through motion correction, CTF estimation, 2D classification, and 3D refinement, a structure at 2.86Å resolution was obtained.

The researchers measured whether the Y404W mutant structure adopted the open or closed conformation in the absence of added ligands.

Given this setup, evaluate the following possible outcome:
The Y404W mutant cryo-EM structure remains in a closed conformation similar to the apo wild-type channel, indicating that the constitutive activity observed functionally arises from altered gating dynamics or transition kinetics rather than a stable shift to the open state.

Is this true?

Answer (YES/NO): NO